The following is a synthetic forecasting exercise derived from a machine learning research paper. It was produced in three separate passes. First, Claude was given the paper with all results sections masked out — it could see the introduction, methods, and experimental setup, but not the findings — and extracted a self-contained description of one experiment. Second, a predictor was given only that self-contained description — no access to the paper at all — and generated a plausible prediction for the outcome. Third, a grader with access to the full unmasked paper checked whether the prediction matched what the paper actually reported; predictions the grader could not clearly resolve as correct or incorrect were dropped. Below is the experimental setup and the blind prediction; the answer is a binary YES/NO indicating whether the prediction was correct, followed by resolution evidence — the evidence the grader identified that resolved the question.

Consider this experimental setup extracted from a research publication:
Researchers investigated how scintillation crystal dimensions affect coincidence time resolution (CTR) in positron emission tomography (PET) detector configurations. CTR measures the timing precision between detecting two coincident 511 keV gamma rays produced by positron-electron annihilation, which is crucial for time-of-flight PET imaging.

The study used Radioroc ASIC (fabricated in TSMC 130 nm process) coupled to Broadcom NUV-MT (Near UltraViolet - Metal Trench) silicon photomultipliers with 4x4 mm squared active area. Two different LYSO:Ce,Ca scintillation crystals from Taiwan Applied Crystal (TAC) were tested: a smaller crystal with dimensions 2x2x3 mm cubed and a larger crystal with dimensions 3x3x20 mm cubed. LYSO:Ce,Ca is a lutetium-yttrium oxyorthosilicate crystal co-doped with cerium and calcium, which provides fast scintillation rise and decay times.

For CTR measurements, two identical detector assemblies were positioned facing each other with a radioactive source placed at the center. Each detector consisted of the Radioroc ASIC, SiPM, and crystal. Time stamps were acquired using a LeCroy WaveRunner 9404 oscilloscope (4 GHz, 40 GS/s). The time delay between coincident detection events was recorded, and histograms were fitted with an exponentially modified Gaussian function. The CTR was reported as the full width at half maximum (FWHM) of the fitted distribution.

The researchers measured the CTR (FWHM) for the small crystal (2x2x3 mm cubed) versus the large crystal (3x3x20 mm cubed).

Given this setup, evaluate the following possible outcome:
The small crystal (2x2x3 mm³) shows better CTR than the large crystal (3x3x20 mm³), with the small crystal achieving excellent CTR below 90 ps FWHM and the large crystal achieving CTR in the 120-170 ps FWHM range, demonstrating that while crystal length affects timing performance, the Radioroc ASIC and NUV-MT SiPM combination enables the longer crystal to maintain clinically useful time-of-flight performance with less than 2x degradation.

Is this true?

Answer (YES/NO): NO